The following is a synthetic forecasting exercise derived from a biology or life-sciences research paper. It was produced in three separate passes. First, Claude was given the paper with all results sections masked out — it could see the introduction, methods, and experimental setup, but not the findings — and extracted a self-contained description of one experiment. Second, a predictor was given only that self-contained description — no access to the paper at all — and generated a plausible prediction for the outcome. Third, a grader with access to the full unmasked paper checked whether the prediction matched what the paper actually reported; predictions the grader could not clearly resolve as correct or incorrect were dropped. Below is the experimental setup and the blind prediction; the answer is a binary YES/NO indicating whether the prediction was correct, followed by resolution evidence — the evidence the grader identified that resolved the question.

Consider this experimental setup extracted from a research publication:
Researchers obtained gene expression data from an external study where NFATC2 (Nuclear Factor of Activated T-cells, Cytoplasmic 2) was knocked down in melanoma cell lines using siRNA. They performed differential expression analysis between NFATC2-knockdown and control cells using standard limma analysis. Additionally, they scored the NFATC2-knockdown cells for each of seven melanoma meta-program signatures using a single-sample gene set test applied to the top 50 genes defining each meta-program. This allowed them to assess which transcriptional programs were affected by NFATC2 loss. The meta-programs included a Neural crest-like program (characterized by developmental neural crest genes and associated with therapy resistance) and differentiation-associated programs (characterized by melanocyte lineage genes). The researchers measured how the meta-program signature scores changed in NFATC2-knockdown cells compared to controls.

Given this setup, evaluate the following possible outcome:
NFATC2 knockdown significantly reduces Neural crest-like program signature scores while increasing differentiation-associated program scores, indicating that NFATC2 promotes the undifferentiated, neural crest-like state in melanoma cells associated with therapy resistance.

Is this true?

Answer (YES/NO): YES